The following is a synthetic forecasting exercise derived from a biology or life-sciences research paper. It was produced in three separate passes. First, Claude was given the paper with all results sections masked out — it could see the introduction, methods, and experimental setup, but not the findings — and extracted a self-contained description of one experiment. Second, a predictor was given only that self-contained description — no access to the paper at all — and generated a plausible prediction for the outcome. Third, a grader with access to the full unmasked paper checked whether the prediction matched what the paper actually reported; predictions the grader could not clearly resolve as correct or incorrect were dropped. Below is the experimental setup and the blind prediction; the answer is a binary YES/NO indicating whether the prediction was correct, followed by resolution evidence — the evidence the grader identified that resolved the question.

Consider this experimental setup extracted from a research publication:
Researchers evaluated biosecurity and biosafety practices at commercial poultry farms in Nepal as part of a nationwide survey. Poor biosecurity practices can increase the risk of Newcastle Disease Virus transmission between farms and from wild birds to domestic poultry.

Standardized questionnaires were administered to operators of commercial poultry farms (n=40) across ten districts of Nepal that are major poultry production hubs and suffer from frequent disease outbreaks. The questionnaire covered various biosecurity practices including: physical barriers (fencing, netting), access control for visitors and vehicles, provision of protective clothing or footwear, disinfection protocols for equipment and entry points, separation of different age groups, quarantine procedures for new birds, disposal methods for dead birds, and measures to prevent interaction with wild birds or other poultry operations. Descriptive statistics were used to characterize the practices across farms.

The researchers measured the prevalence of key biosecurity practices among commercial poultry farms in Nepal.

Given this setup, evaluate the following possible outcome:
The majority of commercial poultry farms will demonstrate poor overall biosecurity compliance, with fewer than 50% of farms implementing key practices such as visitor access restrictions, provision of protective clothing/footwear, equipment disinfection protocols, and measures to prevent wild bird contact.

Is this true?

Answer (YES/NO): NO